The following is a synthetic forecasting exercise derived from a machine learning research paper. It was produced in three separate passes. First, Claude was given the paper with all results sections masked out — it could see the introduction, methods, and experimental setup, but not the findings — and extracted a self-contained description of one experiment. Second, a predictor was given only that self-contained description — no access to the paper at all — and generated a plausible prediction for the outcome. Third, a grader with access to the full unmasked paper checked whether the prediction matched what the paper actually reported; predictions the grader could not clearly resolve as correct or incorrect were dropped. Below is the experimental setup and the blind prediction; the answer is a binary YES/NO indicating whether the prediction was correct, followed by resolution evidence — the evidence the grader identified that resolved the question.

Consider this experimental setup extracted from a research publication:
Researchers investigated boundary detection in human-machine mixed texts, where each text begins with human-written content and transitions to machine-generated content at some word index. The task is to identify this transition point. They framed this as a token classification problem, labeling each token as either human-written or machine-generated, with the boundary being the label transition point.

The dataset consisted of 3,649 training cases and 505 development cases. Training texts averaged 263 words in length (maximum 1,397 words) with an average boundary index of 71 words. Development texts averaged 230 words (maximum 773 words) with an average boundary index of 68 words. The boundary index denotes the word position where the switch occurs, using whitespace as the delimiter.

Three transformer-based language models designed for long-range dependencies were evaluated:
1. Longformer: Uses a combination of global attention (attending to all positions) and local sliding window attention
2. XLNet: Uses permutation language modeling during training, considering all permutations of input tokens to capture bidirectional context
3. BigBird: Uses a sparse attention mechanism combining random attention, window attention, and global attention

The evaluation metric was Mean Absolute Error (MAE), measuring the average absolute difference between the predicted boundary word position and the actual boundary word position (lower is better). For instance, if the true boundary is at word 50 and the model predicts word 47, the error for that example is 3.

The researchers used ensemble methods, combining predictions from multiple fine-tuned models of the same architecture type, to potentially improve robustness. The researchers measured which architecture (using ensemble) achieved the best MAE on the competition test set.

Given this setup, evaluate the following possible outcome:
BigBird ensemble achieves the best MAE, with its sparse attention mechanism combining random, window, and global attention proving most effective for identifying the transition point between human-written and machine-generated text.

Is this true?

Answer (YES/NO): NO